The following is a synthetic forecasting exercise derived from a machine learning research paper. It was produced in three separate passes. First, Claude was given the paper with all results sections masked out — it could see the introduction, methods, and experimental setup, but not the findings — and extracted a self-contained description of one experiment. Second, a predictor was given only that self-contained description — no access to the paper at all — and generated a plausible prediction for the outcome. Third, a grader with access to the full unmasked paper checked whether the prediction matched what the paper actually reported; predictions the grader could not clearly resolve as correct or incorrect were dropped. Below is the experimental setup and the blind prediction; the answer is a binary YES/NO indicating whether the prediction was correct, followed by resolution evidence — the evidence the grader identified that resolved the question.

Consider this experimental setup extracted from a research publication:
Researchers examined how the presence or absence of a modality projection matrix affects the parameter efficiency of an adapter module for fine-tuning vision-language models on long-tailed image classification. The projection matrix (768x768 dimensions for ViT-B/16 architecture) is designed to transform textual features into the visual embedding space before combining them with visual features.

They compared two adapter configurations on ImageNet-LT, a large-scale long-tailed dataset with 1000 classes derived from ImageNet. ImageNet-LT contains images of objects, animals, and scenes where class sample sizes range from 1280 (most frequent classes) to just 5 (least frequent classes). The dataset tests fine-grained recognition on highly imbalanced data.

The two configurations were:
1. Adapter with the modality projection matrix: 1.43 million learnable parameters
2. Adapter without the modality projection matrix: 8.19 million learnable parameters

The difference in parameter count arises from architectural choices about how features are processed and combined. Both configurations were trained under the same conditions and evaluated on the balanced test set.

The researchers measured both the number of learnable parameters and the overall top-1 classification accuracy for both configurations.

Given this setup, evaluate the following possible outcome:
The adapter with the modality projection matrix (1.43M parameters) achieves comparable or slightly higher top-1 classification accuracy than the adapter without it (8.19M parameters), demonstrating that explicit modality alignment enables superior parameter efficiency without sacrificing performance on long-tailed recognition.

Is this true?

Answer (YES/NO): YES